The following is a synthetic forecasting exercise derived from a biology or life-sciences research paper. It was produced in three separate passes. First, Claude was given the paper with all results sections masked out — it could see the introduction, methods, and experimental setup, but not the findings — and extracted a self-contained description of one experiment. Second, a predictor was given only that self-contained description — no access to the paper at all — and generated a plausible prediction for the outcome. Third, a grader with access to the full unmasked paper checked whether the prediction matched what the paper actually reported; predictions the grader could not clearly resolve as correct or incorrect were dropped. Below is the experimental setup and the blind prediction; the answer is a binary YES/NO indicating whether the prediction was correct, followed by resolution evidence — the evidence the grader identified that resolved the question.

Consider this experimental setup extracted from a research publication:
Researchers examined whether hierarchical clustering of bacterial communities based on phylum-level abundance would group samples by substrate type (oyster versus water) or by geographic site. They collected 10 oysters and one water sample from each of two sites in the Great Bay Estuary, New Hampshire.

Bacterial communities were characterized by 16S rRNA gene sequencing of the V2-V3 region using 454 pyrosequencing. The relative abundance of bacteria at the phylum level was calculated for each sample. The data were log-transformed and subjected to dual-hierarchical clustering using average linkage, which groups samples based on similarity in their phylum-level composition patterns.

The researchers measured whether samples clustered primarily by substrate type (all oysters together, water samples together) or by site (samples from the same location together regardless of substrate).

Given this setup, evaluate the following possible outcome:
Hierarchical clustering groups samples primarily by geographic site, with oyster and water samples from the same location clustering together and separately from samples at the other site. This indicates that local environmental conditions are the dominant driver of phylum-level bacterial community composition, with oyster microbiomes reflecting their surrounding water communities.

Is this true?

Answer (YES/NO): NO